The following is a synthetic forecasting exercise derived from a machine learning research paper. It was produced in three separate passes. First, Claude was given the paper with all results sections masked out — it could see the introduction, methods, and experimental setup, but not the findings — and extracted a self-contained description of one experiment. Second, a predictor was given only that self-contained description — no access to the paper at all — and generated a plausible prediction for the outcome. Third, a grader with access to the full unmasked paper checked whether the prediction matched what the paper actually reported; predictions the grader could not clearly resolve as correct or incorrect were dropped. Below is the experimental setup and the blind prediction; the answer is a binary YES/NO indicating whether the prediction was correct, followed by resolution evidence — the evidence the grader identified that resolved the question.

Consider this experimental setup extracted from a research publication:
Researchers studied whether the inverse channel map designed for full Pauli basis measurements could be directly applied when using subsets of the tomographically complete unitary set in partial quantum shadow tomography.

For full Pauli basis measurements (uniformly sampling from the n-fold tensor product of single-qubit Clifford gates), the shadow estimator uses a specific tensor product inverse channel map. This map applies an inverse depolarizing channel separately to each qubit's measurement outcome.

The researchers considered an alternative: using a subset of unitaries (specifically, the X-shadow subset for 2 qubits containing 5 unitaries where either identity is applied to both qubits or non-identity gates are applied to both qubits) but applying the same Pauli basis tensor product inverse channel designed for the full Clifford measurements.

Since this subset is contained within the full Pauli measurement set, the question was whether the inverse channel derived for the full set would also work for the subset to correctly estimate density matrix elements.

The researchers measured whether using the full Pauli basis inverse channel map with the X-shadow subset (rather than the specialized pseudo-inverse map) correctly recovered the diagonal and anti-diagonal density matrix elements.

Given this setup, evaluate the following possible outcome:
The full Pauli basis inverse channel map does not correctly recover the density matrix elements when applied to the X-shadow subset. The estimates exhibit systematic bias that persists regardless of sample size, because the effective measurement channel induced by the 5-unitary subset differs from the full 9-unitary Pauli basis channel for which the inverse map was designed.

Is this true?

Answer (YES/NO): YES